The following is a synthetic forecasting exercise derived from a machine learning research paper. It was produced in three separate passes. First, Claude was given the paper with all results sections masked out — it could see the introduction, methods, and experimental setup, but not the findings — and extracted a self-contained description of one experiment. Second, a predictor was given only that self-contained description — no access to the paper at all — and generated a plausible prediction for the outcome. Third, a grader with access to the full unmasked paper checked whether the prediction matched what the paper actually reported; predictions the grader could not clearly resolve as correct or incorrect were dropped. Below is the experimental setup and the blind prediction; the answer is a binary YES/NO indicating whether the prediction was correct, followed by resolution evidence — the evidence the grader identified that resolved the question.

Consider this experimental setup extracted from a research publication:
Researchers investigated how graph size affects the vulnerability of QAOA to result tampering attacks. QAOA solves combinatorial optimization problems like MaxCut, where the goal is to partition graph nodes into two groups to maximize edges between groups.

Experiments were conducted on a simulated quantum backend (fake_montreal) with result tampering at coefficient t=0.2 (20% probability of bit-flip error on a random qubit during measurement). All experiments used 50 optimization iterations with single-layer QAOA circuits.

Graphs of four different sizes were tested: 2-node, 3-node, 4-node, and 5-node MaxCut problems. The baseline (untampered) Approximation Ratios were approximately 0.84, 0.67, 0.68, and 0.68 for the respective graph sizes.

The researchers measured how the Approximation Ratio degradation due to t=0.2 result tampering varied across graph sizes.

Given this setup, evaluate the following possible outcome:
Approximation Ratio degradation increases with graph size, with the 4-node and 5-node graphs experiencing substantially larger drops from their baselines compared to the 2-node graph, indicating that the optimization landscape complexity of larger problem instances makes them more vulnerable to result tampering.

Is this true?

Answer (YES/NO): NO